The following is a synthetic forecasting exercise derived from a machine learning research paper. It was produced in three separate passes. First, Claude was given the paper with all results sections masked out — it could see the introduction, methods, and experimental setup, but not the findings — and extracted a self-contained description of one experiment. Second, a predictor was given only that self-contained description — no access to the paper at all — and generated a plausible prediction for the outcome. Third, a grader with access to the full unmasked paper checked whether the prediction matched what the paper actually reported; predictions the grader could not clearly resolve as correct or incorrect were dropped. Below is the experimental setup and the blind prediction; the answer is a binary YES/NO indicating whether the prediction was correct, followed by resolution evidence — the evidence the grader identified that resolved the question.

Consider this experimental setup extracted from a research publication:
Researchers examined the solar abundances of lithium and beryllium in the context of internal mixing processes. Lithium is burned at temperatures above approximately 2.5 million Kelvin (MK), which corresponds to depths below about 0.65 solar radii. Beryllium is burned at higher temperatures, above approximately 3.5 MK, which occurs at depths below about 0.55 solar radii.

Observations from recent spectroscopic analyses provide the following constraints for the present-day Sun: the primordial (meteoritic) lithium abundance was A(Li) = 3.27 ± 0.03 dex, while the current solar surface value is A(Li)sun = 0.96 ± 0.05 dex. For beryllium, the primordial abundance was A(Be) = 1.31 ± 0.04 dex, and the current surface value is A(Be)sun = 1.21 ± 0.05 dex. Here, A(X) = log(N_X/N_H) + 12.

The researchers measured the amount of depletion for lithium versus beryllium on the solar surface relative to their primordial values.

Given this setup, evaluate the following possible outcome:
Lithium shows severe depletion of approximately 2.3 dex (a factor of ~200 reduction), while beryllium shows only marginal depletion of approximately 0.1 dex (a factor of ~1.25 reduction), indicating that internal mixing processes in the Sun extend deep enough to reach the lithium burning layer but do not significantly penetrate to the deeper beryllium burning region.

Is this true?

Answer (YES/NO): YES